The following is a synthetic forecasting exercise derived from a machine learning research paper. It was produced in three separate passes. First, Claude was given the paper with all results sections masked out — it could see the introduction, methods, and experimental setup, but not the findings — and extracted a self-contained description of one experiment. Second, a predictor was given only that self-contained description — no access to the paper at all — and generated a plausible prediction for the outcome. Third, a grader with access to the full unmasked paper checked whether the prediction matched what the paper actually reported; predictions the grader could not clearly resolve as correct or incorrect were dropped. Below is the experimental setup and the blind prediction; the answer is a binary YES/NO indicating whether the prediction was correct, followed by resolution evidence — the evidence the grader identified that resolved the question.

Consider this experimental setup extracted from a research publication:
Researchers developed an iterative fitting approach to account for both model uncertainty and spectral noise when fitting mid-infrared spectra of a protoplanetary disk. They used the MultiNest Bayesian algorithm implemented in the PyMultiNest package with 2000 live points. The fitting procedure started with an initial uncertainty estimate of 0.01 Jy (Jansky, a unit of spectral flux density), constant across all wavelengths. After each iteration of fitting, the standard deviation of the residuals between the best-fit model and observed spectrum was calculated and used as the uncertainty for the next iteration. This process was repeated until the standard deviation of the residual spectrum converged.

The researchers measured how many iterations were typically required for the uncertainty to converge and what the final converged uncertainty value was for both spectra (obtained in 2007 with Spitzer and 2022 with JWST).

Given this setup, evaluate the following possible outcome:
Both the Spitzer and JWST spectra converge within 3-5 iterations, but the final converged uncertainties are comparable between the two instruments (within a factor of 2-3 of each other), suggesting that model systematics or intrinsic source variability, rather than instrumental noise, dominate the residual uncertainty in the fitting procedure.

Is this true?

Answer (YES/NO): YES